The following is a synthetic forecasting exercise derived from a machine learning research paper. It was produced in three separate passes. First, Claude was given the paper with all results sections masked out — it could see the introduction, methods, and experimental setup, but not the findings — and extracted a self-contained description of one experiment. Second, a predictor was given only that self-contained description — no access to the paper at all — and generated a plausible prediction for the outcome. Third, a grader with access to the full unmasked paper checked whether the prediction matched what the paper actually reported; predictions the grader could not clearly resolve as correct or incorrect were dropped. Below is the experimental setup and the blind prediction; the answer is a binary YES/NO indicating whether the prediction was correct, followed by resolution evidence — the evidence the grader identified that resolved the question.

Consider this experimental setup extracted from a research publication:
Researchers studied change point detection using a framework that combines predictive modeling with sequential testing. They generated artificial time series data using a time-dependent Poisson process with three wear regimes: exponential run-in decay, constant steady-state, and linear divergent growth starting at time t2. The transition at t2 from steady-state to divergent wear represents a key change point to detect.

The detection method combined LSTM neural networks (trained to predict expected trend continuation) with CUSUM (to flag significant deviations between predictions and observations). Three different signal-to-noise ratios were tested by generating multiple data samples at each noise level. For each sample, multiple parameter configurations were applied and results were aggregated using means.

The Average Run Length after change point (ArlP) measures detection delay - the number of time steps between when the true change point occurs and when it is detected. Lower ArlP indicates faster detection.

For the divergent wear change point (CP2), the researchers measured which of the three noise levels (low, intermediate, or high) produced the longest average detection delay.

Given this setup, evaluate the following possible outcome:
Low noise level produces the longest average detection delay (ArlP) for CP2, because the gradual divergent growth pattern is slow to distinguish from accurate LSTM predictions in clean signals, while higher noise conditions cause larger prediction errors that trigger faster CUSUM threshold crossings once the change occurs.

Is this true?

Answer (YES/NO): NO